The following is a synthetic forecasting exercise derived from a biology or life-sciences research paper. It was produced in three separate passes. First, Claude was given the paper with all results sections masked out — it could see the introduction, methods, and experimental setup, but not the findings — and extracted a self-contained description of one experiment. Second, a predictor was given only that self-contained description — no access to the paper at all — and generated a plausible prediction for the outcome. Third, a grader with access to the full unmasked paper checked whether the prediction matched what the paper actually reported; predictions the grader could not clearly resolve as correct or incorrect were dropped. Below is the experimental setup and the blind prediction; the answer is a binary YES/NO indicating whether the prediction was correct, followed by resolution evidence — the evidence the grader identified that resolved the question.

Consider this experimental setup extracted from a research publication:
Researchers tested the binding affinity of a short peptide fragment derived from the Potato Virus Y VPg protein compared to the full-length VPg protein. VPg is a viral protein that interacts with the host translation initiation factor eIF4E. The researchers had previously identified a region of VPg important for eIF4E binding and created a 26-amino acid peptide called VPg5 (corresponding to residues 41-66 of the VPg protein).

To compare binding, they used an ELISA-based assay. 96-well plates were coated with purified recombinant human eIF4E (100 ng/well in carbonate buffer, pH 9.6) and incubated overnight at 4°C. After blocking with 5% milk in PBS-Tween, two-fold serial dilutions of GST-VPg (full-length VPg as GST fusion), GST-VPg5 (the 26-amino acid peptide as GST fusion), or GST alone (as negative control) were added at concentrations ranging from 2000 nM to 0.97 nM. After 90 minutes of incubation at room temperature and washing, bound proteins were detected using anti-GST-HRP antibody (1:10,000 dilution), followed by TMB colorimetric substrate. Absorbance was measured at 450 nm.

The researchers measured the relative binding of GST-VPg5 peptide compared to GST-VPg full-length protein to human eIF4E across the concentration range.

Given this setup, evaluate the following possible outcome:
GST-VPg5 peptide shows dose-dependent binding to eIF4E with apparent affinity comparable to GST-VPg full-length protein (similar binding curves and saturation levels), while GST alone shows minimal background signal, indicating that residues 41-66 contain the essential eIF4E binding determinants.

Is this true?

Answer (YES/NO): NO